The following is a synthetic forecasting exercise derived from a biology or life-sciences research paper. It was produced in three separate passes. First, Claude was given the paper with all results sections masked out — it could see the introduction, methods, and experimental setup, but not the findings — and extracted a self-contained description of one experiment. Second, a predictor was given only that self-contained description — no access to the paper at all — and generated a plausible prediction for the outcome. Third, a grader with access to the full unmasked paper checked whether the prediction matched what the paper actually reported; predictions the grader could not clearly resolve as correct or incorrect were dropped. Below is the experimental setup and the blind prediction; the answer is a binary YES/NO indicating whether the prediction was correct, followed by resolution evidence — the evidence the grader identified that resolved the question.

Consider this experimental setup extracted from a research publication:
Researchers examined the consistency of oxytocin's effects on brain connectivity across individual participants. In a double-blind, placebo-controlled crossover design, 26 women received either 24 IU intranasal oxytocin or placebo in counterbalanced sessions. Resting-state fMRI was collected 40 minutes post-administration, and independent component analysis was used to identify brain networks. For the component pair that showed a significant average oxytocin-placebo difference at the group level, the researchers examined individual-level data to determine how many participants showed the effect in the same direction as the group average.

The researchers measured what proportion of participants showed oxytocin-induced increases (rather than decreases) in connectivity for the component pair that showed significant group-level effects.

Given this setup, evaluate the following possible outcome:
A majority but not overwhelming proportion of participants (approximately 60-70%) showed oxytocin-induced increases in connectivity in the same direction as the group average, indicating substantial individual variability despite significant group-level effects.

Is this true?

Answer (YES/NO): NO